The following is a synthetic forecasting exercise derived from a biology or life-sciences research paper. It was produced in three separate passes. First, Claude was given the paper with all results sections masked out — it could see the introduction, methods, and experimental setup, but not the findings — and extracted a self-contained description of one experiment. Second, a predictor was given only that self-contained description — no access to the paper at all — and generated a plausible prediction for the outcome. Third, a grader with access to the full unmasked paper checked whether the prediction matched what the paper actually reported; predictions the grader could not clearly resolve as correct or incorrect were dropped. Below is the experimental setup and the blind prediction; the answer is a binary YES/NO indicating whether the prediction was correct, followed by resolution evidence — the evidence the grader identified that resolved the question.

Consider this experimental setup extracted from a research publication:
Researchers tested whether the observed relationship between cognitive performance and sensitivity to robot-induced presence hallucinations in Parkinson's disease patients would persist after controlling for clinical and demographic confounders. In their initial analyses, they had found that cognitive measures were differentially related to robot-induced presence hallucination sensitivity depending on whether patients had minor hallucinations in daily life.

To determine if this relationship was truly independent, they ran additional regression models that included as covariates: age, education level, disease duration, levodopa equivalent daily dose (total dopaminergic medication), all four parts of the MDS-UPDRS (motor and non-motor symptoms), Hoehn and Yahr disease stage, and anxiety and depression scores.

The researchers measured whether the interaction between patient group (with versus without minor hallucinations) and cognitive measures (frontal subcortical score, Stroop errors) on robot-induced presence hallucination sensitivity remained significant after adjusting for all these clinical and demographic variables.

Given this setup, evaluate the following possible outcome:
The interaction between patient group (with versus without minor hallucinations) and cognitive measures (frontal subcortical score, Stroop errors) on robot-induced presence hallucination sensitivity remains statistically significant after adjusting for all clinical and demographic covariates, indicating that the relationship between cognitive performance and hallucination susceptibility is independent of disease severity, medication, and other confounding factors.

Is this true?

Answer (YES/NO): YES